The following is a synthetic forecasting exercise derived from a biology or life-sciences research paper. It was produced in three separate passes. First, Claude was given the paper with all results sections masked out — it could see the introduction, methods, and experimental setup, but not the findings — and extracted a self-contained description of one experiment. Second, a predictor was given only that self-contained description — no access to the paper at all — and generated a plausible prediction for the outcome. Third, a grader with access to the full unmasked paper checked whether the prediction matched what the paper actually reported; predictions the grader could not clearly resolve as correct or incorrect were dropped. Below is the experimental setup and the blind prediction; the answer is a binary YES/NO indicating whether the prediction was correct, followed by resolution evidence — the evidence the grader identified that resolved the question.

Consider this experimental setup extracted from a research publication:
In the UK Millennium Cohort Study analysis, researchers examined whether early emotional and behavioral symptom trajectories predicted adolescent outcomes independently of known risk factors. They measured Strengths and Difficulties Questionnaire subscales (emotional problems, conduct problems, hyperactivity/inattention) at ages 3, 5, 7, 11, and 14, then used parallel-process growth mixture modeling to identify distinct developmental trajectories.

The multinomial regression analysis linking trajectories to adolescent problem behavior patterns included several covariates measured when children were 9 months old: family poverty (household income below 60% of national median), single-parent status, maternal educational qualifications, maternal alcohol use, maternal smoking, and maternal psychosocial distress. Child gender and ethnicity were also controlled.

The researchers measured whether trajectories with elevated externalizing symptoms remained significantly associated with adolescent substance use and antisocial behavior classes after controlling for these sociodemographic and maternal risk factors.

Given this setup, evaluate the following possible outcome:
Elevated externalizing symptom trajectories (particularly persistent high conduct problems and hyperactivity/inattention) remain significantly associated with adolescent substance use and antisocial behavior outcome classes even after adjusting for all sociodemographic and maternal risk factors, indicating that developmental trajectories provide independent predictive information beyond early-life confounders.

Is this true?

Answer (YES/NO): YES